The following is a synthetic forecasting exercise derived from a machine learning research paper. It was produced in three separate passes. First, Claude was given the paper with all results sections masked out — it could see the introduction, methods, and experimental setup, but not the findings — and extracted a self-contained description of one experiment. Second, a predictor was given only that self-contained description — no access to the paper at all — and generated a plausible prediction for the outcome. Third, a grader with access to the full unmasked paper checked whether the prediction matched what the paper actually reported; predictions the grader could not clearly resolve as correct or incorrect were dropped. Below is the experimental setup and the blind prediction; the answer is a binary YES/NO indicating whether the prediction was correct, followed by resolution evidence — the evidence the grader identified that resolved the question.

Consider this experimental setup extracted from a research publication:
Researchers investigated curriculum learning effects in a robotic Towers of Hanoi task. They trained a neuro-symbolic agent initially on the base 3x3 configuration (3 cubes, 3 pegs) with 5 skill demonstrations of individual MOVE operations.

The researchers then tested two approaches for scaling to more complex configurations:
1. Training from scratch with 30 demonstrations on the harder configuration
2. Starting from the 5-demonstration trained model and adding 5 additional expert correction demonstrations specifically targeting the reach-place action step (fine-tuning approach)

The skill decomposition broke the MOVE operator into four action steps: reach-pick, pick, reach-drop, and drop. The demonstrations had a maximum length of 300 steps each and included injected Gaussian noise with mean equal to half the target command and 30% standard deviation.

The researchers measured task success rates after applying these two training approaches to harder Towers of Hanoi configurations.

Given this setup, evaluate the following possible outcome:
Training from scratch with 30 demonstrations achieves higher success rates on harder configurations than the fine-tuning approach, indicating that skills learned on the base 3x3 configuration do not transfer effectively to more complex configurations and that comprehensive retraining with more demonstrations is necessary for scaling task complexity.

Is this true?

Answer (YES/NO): NO